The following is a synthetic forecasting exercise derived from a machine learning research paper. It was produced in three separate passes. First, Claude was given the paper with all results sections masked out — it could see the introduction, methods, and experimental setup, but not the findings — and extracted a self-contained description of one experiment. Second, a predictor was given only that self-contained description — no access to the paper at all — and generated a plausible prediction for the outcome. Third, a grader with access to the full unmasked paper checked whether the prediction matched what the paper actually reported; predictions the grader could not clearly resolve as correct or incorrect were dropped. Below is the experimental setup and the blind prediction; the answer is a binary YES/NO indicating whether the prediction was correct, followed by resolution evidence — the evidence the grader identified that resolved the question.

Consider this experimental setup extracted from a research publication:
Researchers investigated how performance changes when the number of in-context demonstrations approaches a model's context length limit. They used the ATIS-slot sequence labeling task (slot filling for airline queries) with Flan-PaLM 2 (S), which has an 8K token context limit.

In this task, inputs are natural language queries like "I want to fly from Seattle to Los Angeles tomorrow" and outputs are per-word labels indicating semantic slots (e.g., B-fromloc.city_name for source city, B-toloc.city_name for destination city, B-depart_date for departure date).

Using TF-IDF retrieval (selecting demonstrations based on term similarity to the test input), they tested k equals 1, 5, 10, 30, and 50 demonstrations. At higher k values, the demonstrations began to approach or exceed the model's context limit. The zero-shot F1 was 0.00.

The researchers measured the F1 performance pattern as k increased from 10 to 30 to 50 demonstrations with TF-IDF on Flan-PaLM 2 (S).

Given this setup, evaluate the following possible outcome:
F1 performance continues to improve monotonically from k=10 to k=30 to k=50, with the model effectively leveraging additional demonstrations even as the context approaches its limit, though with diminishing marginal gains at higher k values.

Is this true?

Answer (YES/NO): NO